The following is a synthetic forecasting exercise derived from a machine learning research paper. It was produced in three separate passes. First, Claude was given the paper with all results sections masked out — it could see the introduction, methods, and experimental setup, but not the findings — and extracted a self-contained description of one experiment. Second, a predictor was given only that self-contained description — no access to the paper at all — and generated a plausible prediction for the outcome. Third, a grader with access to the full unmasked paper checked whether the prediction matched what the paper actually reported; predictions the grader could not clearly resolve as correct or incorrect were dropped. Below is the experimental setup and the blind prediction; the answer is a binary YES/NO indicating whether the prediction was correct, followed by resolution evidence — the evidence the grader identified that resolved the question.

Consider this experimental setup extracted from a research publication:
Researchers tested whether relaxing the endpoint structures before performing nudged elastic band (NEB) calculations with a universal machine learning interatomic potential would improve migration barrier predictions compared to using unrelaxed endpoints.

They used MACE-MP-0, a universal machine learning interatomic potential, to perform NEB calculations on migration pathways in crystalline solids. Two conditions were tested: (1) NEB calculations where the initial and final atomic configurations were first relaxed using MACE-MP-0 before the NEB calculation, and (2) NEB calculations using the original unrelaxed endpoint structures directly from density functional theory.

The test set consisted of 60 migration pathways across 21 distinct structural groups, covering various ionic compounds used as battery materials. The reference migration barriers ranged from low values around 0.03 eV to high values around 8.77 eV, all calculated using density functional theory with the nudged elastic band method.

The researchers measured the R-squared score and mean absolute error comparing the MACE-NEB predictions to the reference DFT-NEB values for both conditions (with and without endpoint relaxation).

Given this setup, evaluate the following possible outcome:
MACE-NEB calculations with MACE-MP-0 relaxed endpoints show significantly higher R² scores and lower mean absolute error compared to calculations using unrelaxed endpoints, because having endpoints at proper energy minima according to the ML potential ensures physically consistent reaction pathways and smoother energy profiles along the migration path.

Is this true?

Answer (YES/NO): YES